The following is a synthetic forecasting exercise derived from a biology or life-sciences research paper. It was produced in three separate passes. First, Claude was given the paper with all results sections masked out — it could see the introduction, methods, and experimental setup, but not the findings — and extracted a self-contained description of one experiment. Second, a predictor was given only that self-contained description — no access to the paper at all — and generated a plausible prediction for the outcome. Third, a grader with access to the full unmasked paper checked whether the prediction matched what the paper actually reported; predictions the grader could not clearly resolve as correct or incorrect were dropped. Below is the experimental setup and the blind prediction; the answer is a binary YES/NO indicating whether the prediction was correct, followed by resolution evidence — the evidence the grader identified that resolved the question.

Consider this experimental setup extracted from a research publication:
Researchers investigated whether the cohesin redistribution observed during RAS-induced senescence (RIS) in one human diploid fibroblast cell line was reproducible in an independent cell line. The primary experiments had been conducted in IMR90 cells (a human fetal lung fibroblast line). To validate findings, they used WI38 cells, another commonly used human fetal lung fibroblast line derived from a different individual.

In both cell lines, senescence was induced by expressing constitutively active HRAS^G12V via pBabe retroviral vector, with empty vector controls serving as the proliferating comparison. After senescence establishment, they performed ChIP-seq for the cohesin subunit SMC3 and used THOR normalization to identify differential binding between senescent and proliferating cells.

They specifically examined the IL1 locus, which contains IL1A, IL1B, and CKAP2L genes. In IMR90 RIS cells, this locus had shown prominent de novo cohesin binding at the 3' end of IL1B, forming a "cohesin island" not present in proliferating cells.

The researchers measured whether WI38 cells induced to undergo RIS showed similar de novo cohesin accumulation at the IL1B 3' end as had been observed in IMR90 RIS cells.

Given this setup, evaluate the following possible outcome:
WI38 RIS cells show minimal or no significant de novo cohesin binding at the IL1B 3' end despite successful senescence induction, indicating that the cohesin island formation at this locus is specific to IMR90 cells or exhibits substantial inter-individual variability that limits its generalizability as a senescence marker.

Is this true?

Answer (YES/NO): NO